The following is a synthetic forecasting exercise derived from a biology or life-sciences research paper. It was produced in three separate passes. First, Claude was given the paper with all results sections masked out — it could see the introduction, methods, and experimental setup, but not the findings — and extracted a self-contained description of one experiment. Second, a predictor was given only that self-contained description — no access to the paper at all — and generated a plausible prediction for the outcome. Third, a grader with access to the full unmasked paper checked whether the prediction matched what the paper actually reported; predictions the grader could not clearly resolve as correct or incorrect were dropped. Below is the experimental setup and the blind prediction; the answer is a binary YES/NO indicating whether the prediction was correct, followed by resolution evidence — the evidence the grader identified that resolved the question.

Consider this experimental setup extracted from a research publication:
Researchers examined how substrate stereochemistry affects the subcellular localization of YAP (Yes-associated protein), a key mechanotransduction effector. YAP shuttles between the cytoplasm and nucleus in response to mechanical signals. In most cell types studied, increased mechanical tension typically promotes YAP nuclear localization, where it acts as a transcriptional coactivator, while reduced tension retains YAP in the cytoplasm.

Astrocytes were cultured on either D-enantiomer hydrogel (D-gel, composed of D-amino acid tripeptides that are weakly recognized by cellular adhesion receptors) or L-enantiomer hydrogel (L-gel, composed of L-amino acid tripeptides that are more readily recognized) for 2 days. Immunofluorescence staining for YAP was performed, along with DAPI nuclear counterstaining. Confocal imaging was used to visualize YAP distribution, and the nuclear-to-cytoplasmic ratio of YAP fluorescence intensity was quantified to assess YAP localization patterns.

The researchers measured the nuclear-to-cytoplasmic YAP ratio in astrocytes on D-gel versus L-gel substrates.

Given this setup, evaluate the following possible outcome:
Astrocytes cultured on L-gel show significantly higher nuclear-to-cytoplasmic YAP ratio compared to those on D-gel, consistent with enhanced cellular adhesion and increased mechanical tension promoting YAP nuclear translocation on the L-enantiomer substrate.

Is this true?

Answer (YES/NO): NO